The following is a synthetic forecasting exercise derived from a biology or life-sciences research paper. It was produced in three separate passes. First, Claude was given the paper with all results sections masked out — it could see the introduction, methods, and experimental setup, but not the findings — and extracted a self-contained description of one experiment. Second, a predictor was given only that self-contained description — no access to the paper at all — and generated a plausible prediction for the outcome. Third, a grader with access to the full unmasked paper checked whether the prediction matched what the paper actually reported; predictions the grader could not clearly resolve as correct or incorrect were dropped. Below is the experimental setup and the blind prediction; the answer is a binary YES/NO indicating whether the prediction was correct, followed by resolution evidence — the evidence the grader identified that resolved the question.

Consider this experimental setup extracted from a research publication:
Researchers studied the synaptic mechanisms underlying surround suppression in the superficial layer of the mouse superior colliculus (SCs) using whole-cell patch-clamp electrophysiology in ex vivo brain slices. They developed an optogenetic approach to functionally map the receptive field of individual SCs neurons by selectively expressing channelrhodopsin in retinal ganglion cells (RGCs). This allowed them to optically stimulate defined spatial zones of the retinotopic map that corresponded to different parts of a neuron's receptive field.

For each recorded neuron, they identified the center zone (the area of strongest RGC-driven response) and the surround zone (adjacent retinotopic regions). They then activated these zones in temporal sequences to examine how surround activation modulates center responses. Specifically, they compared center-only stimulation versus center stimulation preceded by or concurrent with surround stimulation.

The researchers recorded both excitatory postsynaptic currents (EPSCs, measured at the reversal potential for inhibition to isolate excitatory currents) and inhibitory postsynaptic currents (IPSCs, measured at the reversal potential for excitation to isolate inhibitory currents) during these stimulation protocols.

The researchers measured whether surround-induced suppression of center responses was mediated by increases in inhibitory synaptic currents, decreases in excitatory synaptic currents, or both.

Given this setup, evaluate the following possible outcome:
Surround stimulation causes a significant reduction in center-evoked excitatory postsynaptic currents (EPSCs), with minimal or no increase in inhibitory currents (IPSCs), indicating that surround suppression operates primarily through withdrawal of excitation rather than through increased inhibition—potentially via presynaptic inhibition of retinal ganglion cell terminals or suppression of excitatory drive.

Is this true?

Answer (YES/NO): YES